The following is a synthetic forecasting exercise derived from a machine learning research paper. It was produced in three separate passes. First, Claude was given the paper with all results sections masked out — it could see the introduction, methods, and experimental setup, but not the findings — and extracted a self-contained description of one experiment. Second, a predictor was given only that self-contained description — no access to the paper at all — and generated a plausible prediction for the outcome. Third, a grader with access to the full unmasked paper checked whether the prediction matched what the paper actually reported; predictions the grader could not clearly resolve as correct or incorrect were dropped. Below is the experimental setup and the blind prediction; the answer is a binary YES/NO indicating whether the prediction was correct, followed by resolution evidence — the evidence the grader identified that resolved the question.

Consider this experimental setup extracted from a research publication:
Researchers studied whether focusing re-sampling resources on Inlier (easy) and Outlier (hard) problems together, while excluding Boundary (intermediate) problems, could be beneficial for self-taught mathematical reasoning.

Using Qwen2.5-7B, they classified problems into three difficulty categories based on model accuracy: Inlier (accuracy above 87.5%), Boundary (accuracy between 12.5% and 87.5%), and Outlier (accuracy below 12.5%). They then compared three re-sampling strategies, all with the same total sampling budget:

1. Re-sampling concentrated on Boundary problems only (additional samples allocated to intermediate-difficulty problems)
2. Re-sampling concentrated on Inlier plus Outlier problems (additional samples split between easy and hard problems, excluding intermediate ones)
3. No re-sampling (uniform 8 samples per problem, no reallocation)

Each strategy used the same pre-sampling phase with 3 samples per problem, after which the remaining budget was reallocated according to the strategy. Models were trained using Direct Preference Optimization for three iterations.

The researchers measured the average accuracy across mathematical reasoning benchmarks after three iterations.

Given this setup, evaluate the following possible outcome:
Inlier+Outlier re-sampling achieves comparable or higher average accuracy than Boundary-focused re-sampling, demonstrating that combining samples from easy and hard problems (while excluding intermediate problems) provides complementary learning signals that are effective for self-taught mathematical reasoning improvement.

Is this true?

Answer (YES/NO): NO